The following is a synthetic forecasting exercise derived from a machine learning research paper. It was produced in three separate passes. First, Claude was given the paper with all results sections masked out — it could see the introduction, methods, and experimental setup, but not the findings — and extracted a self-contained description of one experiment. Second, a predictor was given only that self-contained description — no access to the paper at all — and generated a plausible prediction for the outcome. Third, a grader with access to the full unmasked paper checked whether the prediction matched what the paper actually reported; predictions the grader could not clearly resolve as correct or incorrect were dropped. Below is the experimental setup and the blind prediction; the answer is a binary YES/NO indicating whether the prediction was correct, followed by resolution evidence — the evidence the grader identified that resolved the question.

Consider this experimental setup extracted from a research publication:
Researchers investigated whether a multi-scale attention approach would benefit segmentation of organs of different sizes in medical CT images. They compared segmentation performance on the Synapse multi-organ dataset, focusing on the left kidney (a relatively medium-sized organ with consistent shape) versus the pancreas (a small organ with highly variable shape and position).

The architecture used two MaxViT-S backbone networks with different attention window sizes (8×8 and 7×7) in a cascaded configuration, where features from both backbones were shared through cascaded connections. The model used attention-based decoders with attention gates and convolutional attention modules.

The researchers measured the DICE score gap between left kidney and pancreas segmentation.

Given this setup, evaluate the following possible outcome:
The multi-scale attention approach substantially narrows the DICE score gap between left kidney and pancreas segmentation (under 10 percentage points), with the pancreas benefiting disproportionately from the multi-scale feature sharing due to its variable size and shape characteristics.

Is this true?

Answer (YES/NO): NO